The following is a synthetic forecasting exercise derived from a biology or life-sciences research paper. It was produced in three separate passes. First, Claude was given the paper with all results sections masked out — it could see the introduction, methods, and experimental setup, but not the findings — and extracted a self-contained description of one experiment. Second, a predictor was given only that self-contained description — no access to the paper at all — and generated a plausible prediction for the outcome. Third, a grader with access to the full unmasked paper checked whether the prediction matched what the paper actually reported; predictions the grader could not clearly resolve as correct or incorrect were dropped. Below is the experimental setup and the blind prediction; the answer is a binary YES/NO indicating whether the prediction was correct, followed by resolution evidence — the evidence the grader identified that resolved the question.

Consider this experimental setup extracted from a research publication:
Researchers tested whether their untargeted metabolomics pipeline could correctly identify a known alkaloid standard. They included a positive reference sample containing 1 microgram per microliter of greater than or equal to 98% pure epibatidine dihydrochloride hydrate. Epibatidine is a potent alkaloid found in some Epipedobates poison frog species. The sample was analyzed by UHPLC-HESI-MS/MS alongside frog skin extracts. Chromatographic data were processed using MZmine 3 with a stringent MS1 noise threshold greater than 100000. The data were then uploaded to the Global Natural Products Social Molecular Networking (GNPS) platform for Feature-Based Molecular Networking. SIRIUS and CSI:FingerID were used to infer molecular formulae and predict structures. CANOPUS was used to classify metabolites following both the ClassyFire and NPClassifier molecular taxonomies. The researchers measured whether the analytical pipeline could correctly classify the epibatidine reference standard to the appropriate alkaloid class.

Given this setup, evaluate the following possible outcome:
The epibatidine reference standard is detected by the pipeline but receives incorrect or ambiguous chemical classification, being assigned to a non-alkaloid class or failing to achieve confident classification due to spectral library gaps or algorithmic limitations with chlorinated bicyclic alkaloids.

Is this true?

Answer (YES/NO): NO